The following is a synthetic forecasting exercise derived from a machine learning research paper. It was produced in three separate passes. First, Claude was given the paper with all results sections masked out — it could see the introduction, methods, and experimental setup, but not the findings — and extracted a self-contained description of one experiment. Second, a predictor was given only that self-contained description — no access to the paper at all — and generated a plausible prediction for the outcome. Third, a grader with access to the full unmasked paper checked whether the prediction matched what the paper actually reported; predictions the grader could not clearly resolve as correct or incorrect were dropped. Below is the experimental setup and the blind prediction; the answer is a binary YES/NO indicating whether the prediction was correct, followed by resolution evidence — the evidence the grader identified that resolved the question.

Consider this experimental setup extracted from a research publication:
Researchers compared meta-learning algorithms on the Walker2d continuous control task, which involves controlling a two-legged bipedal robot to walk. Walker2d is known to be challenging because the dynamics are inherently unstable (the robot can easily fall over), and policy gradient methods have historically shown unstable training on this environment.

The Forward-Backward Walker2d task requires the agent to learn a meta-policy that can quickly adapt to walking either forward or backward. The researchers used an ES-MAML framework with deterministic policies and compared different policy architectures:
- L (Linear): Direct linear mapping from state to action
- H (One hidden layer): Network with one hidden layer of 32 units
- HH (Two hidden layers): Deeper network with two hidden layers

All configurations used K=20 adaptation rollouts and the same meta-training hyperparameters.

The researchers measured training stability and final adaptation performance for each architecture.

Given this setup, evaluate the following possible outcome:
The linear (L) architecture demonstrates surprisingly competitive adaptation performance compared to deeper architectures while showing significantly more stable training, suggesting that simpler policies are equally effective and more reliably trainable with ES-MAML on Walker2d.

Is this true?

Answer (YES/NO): NO